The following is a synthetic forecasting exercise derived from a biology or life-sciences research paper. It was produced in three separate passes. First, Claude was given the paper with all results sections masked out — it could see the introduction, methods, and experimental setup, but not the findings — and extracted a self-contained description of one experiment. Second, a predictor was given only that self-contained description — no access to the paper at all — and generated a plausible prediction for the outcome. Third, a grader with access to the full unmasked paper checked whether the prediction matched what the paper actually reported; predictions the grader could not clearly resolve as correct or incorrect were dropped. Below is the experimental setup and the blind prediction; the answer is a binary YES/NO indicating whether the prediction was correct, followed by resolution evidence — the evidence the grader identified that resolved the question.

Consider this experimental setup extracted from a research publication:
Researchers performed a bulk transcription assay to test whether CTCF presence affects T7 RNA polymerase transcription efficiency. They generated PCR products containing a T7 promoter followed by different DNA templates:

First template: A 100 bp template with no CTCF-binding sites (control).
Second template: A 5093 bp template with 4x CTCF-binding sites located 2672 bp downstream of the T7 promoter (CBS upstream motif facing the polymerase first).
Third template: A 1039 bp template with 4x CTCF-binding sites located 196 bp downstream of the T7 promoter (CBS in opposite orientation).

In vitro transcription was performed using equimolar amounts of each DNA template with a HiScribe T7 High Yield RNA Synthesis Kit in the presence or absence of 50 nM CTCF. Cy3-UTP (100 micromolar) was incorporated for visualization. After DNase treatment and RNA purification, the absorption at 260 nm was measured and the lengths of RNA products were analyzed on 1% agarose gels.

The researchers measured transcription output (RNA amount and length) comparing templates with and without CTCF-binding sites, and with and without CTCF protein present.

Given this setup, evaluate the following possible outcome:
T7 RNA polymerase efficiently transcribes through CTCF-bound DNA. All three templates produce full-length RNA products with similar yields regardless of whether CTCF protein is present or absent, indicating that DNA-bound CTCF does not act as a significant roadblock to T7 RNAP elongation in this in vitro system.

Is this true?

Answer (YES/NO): YES